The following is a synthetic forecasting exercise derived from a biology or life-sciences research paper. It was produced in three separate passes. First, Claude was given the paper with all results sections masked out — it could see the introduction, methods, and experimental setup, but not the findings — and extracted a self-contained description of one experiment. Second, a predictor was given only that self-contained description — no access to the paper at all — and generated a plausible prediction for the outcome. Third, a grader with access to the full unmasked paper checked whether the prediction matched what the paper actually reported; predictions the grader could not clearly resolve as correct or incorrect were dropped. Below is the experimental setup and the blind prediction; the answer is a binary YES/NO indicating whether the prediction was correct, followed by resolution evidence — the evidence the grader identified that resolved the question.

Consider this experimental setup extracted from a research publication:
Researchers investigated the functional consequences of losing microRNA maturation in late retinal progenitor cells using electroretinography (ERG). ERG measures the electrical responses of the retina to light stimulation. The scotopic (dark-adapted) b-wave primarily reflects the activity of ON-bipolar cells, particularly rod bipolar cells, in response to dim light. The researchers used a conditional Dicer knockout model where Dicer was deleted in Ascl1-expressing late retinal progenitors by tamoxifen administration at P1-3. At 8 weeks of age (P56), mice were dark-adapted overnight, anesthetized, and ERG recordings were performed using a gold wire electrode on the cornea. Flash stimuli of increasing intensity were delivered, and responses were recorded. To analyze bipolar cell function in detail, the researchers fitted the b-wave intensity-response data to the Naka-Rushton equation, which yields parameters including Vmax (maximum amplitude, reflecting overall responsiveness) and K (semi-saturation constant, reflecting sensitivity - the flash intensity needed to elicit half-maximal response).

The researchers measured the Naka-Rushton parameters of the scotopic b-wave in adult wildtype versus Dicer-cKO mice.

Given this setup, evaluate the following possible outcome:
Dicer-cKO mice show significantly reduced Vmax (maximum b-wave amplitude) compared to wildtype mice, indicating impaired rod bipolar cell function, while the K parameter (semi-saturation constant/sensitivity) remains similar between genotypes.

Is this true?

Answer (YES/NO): YES